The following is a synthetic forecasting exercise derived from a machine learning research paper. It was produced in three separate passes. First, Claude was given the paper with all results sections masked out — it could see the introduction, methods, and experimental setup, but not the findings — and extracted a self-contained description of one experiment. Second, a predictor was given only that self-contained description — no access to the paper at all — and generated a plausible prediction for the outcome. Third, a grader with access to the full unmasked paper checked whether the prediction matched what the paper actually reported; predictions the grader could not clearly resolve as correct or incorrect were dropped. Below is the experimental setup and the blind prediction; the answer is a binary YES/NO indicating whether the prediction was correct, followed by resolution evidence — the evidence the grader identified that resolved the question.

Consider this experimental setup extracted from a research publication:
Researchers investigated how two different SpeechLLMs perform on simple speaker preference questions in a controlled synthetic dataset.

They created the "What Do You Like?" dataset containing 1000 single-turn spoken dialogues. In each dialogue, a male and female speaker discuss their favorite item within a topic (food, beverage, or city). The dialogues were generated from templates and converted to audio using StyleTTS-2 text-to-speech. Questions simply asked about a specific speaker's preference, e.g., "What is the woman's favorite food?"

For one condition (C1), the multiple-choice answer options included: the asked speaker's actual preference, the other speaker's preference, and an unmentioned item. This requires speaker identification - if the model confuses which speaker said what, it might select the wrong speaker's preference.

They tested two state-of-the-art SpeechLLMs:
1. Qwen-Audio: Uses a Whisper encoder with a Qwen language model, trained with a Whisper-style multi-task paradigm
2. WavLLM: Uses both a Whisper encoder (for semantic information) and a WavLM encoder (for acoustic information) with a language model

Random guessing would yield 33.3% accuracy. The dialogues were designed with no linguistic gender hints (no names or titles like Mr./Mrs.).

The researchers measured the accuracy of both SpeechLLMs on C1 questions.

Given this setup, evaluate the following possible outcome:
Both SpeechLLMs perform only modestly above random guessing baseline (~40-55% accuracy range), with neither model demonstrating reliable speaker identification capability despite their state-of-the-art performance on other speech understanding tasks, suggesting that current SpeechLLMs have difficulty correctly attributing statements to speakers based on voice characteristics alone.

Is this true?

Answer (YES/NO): NO